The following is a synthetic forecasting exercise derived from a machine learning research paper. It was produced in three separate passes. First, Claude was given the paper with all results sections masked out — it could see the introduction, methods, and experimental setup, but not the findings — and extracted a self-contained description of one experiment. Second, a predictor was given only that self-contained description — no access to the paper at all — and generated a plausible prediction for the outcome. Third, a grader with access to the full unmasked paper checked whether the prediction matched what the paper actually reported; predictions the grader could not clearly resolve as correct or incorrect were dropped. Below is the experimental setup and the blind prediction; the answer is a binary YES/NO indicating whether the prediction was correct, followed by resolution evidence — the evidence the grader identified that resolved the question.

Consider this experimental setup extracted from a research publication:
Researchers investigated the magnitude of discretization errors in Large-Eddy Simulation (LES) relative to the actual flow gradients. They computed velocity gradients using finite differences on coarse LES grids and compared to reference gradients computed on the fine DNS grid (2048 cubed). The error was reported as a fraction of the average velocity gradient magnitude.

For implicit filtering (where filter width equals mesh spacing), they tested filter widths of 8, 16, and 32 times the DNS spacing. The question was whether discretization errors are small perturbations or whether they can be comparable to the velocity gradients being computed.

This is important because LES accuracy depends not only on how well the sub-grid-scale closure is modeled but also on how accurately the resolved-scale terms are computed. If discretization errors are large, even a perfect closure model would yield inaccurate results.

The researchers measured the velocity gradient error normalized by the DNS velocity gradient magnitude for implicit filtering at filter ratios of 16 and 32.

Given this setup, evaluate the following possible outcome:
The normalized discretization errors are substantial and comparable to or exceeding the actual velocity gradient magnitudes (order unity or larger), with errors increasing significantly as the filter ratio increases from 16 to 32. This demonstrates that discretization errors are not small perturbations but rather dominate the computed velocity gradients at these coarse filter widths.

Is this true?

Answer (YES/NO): YES